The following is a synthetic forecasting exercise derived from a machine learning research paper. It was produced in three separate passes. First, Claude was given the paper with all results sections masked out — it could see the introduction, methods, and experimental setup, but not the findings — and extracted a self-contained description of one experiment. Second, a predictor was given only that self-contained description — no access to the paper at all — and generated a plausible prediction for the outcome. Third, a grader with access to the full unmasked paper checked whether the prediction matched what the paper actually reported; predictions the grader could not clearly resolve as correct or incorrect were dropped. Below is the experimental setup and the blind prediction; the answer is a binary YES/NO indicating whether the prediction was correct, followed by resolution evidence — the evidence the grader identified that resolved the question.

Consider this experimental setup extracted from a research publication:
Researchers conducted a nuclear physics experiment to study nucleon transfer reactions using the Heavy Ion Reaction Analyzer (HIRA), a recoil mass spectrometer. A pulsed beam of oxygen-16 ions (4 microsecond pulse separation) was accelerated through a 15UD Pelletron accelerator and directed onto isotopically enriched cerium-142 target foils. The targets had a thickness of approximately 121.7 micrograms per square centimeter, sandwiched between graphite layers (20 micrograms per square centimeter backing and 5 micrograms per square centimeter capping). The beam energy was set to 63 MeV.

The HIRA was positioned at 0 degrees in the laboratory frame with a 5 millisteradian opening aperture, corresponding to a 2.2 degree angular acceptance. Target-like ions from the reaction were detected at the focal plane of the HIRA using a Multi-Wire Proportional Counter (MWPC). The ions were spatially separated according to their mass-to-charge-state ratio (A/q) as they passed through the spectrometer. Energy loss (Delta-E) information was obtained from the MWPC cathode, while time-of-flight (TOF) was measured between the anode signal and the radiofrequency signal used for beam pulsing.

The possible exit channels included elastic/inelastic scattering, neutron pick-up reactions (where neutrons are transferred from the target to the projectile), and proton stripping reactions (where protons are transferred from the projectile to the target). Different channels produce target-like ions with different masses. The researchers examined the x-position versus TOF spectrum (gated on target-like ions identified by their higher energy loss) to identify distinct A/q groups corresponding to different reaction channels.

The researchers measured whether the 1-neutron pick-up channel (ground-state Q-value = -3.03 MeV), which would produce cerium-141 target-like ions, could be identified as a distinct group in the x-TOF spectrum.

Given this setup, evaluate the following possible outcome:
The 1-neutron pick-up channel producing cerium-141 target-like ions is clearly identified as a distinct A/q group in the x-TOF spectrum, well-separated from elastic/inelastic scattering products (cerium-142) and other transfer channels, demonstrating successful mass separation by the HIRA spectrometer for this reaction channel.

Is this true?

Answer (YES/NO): NO